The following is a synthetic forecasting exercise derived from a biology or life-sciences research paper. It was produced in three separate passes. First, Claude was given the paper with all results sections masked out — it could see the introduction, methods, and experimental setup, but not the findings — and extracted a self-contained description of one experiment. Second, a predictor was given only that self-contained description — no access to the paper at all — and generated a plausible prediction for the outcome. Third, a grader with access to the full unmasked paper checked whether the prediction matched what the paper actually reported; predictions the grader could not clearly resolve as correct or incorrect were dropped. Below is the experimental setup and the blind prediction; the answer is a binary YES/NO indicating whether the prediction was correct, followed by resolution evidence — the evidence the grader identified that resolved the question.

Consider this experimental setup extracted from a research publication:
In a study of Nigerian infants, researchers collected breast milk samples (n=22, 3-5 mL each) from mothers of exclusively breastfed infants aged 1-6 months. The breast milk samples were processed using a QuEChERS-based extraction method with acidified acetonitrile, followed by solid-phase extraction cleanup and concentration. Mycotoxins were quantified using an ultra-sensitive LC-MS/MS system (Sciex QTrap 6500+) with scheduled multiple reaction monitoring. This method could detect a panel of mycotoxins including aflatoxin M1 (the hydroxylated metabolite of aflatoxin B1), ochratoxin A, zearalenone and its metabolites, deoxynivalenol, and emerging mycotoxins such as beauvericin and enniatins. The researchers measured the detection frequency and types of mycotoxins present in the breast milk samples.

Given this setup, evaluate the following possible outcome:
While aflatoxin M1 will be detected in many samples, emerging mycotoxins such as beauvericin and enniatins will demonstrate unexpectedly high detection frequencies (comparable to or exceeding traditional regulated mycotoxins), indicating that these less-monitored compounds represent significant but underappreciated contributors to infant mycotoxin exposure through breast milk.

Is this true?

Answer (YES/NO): NO